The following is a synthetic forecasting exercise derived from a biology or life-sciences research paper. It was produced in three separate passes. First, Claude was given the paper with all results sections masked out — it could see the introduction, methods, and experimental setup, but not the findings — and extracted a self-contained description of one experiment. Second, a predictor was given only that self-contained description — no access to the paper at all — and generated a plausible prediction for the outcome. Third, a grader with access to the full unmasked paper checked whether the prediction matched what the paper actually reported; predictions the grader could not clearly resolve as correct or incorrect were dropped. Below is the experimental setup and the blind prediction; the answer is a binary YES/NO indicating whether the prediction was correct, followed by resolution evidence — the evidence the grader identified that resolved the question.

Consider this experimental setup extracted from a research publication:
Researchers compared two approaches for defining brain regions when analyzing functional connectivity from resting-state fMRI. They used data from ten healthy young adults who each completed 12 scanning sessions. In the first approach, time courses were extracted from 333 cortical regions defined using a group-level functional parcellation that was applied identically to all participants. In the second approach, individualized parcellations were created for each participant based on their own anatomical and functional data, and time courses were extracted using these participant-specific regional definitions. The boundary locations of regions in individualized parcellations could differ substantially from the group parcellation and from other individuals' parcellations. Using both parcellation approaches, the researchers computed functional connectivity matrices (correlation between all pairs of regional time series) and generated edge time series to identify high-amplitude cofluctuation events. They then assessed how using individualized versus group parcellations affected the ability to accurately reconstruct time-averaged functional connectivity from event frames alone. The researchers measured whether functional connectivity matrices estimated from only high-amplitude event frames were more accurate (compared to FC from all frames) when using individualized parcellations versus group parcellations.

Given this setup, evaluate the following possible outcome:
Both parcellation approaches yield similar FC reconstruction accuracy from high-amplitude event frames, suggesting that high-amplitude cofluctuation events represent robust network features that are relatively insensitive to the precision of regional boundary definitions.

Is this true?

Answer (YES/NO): YES